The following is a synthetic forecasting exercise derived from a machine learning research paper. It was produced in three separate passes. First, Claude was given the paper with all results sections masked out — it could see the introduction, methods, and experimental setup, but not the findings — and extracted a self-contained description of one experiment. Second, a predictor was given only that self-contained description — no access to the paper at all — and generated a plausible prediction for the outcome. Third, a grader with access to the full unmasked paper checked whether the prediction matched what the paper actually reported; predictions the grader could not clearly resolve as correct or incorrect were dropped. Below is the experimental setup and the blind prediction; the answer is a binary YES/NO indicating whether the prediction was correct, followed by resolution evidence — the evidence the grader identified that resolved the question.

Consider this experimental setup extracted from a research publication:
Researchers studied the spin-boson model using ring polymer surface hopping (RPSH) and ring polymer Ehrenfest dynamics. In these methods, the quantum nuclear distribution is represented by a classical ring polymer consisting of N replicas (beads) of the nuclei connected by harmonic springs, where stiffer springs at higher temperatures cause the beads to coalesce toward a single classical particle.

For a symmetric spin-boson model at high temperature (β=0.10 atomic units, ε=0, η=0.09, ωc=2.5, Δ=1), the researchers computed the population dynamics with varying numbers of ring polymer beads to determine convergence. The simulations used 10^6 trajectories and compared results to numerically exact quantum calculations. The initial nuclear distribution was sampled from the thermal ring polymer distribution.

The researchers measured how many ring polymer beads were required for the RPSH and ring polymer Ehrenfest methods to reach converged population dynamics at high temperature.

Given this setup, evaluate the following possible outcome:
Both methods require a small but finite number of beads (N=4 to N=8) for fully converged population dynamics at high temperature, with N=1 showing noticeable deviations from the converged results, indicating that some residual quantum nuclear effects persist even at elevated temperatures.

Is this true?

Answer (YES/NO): NO